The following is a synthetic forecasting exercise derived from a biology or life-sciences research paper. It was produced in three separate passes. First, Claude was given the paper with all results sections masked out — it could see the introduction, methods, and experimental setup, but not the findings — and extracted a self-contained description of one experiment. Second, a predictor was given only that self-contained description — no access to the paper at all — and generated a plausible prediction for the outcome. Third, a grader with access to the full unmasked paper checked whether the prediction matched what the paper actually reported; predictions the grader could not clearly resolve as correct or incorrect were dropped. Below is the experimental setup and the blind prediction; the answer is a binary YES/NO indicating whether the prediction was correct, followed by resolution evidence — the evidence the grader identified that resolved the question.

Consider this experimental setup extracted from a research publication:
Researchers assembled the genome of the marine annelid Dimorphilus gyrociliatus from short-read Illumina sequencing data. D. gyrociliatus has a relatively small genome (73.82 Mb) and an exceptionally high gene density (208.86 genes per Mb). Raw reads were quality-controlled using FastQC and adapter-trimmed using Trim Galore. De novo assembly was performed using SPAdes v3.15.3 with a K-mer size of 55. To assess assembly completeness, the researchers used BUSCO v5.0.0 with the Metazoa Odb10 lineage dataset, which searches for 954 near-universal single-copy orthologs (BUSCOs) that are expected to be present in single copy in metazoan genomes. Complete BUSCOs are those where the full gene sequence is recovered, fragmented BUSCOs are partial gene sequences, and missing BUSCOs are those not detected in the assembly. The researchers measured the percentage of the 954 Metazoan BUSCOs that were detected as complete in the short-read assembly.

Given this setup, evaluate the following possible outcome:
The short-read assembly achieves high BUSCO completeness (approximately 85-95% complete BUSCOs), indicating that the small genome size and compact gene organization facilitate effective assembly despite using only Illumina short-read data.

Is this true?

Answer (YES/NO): YES